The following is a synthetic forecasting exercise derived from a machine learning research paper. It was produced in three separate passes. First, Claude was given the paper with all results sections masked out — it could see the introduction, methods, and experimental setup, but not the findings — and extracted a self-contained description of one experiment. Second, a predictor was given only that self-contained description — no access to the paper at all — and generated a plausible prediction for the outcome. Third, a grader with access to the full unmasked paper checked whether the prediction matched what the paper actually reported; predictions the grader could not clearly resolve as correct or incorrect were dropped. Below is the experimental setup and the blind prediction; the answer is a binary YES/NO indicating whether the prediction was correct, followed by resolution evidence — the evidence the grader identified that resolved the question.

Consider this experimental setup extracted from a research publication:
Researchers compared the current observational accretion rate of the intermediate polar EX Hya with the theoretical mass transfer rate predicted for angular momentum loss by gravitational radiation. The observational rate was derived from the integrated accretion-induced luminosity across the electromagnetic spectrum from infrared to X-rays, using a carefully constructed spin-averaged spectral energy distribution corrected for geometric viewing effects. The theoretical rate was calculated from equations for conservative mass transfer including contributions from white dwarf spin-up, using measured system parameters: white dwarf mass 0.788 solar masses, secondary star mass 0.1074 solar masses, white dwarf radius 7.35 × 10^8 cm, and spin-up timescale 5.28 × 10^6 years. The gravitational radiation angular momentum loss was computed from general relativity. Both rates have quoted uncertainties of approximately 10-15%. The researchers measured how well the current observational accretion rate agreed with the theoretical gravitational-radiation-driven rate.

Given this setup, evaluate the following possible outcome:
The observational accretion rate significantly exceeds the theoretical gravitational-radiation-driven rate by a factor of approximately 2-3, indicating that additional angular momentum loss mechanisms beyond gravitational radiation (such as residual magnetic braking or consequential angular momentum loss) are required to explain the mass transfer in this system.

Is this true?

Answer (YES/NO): NO